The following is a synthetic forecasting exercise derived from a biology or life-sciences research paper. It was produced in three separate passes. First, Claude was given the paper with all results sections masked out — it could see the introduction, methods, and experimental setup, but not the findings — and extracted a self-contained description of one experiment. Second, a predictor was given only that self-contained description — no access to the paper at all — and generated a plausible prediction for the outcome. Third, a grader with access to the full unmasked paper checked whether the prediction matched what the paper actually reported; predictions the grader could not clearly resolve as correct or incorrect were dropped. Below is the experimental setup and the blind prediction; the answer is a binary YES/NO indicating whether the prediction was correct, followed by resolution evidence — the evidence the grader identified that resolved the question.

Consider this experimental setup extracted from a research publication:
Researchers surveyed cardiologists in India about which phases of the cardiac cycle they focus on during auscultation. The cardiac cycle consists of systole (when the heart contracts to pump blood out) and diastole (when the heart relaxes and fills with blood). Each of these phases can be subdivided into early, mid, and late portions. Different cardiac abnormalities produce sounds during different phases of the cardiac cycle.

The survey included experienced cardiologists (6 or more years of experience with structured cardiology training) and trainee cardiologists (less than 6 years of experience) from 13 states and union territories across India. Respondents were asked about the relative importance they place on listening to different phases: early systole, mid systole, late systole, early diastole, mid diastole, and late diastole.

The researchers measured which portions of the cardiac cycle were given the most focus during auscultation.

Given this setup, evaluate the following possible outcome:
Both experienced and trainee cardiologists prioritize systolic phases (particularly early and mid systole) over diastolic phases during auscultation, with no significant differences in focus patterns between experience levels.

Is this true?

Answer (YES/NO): NO